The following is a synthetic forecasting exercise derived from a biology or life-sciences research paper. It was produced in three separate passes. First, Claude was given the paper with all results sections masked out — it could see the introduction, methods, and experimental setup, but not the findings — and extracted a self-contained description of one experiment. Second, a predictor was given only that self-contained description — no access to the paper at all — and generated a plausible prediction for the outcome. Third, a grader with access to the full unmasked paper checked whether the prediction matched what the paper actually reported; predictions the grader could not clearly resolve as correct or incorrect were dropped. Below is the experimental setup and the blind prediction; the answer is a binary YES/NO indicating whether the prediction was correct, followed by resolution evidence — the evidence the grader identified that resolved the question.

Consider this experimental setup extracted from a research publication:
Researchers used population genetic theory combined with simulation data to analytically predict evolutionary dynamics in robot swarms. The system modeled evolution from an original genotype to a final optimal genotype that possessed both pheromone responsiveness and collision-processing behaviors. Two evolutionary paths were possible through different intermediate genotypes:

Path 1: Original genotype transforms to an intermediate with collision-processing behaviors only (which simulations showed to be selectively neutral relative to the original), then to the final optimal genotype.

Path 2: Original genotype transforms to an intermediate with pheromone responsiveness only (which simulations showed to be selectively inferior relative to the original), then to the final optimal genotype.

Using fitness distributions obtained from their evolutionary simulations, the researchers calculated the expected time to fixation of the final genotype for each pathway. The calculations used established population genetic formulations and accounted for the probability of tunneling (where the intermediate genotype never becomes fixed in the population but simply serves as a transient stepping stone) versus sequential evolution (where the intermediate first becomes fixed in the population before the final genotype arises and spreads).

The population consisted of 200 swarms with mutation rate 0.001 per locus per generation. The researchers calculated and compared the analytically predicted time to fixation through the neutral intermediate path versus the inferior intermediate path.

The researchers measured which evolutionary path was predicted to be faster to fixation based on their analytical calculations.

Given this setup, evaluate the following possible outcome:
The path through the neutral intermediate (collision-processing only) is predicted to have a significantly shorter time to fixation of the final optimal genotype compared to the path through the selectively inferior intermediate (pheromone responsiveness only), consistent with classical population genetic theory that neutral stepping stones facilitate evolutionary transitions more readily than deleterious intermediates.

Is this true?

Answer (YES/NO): YES